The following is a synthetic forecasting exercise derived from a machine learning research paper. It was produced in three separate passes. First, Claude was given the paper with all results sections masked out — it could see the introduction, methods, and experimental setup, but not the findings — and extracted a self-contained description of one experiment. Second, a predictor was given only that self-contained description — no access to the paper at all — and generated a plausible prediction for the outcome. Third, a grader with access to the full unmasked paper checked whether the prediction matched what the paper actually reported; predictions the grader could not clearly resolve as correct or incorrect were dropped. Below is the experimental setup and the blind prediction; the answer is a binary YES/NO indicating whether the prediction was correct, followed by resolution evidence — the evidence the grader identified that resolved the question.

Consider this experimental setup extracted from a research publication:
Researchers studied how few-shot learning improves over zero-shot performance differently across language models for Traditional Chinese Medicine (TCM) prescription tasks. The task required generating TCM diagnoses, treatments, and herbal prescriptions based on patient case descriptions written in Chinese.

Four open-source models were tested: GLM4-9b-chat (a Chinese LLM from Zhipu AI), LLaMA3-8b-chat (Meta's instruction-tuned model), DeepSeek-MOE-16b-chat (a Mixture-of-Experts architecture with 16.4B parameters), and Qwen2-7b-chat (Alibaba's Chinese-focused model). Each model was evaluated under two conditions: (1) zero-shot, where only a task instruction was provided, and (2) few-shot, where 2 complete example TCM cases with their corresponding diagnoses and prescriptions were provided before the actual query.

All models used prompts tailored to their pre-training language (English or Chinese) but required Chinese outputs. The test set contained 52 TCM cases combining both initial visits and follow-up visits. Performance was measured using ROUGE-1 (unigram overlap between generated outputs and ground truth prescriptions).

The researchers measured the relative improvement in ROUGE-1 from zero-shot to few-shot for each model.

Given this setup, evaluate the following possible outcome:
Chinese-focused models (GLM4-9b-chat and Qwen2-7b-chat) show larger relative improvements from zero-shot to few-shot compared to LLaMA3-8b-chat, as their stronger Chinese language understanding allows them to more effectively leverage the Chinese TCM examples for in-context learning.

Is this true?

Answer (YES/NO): NO